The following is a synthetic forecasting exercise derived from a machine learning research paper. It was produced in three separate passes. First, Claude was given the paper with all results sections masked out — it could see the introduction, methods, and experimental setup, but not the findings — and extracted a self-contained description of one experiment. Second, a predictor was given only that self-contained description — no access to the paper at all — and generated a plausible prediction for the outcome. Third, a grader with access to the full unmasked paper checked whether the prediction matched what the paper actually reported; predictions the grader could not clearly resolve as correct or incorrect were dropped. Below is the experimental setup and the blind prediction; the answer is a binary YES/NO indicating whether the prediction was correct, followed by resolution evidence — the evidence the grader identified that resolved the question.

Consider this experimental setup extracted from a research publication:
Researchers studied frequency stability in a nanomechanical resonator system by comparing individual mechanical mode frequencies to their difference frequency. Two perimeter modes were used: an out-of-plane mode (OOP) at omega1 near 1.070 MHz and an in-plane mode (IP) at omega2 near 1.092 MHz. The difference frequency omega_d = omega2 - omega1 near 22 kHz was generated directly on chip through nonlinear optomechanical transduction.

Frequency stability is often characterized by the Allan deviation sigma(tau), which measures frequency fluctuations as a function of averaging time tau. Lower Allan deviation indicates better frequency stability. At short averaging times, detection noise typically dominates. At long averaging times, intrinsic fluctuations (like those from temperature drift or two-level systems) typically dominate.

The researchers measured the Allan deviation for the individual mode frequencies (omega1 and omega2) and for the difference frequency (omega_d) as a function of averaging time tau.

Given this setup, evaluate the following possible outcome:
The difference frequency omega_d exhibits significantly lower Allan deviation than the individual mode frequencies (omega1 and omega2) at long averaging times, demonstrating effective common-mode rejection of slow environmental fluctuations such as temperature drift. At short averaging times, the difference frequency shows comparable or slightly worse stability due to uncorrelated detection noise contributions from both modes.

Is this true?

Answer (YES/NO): NO